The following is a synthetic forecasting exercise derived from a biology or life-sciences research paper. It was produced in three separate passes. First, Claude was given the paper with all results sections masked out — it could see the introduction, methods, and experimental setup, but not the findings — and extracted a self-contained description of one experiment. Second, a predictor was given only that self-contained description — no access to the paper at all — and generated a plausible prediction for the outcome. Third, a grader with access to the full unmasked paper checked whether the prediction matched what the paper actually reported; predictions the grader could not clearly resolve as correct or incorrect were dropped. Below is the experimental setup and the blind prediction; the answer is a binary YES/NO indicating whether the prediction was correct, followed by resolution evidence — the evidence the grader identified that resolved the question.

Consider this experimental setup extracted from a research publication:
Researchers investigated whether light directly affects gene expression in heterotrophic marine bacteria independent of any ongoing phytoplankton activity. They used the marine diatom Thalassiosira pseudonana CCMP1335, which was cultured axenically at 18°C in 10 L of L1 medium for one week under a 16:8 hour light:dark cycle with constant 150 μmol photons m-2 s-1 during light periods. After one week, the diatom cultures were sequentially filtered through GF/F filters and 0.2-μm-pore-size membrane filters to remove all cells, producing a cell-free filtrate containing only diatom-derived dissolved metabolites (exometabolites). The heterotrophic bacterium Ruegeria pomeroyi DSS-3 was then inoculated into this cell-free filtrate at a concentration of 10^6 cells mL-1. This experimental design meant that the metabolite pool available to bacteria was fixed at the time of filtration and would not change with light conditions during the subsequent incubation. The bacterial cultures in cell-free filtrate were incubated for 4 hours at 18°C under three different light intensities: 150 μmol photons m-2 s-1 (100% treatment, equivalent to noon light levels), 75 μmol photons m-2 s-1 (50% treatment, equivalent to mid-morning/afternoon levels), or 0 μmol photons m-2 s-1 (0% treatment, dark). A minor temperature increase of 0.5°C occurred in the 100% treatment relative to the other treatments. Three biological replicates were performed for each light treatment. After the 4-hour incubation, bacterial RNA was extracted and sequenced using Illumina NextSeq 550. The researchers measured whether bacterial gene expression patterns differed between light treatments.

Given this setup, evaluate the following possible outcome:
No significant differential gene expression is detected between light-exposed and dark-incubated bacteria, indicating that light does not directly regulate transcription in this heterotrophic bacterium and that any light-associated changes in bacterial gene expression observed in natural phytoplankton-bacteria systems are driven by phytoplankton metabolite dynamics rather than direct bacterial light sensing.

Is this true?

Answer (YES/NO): NO